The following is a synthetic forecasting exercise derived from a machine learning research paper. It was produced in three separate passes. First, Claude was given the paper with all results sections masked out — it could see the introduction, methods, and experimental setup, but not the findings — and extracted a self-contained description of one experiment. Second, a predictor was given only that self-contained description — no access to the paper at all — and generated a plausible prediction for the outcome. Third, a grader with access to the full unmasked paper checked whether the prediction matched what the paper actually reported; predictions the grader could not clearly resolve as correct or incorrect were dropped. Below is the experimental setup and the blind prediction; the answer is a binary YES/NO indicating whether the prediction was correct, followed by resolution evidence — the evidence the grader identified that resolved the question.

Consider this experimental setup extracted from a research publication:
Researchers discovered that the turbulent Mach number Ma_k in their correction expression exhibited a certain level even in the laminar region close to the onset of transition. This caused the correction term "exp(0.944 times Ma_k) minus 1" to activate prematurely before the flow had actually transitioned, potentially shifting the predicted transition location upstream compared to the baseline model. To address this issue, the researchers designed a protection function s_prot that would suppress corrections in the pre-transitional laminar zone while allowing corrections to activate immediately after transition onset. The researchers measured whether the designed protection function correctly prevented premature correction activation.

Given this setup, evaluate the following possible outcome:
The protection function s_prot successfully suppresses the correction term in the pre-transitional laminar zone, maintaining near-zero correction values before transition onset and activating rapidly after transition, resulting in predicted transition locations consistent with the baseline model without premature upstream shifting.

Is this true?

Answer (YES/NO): YES